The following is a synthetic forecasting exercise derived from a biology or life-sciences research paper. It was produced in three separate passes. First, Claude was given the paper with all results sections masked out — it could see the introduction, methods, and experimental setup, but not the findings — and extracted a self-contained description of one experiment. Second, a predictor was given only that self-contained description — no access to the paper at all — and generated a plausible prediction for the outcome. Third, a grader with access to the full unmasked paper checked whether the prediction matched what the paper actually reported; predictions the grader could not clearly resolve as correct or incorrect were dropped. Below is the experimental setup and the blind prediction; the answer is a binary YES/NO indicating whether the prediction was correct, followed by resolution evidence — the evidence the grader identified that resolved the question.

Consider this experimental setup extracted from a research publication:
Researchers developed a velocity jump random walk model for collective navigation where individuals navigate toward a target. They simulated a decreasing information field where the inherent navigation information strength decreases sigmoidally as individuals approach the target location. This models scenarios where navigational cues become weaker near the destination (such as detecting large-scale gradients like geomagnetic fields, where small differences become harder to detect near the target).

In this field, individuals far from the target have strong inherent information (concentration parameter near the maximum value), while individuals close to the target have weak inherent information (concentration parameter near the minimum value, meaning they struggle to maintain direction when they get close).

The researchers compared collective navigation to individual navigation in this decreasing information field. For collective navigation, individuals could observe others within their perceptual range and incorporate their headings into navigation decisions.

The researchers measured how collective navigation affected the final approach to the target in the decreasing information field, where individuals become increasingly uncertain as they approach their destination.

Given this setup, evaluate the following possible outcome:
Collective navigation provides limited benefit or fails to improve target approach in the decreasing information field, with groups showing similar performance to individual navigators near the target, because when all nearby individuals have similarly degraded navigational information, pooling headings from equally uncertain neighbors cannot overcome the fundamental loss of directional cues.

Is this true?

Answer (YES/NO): NO